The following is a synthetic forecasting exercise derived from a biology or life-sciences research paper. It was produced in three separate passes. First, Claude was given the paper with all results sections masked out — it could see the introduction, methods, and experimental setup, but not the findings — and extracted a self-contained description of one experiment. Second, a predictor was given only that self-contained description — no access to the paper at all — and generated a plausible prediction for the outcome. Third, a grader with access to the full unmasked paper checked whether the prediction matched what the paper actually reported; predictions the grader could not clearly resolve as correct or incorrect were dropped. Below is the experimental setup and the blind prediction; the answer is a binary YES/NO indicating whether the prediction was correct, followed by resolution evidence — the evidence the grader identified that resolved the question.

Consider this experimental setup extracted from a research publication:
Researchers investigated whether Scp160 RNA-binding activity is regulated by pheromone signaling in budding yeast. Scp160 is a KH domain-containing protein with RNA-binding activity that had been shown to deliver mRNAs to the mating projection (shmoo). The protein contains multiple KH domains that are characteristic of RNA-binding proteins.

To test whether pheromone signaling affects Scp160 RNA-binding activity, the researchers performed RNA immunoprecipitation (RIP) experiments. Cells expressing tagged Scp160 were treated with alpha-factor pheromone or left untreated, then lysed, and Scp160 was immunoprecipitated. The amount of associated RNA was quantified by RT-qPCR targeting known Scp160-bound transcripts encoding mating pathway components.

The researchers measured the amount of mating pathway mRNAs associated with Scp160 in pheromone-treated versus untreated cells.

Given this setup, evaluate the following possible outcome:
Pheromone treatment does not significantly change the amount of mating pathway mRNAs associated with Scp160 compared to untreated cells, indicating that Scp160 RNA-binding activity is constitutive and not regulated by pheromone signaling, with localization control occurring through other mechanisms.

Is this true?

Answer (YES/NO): NO